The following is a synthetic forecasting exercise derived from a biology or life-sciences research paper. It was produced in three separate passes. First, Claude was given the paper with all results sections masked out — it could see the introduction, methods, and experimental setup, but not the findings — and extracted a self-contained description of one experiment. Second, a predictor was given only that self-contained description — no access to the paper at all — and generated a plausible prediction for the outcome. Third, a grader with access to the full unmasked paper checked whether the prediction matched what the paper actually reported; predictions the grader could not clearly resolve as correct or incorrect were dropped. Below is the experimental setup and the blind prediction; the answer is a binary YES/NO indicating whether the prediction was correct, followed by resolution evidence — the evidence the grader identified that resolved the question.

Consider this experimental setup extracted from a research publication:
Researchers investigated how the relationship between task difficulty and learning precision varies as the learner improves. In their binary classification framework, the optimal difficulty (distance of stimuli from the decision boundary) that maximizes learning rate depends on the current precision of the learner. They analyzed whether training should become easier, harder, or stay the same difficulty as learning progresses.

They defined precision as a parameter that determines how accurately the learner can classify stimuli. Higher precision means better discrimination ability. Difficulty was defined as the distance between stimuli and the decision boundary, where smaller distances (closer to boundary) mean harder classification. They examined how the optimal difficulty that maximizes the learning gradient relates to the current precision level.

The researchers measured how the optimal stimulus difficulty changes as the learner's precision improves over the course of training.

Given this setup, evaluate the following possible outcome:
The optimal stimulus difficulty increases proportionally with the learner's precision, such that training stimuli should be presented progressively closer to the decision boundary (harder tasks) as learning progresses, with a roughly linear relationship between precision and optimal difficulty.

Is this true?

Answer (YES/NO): NO